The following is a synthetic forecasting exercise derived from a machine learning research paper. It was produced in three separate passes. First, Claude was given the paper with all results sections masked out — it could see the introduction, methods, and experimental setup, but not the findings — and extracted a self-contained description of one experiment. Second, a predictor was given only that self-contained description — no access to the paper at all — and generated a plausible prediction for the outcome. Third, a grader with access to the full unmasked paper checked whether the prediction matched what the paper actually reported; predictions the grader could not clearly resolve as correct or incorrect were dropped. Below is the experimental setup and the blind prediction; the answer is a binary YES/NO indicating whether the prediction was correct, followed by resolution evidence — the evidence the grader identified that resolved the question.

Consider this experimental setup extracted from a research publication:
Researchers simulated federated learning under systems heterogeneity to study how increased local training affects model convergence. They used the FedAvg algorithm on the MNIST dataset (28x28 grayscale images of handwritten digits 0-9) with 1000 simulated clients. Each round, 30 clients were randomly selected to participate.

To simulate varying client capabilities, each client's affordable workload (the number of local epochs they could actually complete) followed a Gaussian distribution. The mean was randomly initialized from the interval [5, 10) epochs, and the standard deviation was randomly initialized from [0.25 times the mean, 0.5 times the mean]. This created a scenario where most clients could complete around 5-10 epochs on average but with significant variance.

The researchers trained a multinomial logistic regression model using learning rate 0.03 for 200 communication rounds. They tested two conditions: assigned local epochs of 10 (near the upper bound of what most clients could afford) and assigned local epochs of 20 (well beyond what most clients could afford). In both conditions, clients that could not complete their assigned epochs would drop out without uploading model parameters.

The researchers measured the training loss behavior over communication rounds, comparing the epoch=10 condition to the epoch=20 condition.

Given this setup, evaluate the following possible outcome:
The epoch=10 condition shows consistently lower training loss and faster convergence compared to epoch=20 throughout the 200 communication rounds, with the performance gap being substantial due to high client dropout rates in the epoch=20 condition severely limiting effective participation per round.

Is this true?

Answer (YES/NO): YES